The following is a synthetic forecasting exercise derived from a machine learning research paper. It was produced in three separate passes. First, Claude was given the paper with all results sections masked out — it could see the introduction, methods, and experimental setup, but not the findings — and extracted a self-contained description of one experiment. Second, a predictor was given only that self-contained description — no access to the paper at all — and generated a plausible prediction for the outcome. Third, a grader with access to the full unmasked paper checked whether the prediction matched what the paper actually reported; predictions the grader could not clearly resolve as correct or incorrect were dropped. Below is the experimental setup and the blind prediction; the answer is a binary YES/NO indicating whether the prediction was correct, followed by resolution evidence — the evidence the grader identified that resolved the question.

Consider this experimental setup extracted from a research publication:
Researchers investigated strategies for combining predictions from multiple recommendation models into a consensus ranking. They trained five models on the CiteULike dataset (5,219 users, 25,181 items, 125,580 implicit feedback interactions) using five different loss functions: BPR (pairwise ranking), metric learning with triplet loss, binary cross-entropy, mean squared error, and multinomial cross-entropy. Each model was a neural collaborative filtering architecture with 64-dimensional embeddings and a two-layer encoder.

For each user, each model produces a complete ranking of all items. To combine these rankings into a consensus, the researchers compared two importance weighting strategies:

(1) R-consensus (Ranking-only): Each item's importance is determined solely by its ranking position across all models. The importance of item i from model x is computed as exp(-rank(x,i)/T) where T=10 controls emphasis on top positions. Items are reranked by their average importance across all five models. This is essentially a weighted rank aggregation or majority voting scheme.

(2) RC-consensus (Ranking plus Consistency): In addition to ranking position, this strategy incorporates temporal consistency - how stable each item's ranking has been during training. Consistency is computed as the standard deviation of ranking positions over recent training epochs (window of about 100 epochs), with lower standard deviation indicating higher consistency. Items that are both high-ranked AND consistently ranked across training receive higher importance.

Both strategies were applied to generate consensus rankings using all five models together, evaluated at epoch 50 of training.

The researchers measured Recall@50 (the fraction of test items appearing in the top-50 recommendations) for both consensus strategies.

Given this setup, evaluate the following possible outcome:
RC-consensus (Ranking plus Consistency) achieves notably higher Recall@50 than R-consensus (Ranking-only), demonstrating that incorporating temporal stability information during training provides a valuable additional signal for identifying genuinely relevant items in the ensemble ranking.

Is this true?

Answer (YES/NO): YES